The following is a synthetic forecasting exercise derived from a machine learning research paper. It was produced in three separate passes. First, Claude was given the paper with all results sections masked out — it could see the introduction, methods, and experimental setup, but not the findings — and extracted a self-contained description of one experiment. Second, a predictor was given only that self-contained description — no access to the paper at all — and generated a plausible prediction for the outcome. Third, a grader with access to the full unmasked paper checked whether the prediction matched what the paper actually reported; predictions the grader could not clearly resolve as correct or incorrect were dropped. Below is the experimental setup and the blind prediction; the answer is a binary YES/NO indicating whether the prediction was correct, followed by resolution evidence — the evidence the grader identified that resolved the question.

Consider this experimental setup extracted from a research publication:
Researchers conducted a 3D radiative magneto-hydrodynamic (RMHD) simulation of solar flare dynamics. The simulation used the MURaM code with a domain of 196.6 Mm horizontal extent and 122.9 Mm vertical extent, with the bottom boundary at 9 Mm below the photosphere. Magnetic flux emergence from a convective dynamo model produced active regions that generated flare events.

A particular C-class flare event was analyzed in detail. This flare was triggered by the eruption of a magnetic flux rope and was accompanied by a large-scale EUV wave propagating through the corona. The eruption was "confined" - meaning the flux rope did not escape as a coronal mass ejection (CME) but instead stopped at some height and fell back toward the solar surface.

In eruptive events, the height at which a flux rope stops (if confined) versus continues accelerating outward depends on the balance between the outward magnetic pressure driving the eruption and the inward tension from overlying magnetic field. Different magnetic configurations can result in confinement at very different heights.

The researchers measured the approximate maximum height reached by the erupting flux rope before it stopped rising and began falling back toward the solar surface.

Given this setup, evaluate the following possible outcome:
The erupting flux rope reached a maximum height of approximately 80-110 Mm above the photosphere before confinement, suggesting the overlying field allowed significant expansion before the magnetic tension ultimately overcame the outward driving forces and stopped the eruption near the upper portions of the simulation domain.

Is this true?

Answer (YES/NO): NO